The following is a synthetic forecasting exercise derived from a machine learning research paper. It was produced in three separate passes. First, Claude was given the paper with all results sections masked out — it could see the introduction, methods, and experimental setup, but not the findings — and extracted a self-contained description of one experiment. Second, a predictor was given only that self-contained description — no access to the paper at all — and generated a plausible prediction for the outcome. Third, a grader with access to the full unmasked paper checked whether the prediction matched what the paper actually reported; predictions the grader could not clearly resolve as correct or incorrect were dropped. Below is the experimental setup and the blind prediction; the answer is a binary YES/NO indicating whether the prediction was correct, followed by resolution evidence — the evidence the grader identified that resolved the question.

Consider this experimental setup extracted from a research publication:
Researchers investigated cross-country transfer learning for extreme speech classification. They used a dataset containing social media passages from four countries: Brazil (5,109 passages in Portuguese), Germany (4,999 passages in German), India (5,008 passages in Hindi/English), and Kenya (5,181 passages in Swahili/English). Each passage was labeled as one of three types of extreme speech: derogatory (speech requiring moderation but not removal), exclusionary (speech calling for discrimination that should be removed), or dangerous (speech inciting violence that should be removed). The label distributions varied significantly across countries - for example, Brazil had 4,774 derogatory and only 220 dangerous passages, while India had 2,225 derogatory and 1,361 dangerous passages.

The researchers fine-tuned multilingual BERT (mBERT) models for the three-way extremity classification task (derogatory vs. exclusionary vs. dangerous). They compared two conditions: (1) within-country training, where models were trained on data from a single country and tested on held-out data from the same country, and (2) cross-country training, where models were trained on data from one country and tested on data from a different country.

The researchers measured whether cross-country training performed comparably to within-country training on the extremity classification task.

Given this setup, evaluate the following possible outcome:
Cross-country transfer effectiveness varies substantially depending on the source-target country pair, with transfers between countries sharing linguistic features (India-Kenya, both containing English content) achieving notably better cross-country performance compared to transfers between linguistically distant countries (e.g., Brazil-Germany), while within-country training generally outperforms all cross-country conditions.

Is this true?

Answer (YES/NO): YES